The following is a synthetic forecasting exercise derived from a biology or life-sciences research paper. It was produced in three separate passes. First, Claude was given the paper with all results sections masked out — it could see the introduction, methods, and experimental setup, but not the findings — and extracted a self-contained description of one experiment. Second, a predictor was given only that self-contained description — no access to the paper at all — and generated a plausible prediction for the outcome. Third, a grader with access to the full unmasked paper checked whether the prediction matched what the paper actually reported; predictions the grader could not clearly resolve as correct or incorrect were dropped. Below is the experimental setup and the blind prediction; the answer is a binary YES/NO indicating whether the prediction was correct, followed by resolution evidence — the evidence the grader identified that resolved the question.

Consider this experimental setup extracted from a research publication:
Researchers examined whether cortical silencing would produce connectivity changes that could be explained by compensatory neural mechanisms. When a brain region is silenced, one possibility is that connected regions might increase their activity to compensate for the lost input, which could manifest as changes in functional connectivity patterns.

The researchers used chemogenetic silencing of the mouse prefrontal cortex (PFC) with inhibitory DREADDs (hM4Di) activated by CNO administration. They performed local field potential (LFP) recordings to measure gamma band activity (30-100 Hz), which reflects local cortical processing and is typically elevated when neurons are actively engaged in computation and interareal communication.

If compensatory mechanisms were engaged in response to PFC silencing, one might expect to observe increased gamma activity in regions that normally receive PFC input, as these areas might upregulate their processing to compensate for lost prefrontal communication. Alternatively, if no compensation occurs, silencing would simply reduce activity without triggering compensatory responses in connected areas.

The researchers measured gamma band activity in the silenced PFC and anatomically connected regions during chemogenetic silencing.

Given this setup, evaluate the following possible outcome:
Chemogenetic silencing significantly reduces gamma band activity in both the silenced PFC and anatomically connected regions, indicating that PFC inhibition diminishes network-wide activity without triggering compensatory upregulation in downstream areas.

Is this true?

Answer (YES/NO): YES